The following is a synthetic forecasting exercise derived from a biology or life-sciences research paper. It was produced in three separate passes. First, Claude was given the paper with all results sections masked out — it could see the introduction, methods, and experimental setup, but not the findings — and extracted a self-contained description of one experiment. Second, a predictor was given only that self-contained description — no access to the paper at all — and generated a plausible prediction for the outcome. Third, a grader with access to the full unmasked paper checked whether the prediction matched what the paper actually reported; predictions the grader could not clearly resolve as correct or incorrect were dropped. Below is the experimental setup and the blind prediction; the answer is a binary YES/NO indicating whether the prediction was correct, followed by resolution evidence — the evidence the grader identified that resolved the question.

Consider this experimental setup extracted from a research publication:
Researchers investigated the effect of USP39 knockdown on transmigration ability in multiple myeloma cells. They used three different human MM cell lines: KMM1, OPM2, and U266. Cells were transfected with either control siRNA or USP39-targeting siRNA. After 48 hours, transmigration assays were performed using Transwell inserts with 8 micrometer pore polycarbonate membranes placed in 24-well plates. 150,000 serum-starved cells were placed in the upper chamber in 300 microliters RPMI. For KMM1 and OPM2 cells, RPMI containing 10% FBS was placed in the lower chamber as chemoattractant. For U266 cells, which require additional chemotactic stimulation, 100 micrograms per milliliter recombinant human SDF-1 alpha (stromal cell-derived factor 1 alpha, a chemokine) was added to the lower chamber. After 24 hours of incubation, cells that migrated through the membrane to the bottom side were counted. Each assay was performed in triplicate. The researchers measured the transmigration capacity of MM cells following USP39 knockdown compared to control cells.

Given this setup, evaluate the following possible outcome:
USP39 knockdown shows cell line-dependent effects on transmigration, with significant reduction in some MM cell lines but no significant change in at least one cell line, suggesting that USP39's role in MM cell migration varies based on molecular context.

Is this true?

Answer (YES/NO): NO